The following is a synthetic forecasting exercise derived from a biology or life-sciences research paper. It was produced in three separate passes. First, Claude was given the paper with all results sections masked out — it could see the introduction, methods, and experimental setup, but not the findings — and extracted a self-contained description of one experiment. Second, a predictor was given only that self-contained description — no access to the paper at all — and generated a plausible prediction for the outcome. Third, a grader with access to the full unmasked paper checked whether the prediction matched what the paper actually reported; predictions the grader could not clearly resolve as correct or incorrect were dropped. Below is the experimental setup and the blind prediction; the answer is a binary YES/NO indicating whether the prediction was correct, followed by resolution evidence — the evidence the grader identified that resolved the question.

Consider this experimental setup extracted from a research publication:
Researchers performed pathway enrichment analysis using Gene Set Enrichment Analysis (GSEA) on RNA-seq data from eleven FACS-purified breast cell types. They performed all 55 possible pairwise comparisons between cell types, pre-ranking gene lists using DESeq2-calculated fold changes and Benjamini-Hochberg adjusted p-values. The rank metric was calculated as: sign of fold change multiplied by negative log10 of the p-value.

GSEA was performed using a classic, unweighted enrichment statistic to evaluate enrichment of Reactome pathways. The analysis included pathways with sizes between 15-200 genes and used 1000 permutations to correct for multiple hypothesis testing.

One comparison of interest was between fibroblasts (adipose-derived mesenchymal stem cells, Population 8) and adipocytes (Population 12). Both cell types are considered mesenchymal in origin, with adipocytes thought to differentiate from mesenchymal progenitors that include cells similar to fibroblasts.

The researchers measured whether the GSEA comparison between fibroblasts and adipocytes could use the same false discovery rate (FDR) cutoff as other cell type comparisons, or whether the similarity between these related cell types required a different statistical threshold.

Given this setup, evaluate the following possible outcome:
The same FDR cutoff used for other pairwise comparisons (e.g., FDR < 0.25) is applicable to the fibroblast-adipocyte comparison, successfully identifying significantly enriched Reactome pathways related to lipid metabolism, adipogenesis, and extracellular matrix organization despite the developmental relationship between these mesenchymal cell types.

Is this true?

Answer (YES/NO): NO